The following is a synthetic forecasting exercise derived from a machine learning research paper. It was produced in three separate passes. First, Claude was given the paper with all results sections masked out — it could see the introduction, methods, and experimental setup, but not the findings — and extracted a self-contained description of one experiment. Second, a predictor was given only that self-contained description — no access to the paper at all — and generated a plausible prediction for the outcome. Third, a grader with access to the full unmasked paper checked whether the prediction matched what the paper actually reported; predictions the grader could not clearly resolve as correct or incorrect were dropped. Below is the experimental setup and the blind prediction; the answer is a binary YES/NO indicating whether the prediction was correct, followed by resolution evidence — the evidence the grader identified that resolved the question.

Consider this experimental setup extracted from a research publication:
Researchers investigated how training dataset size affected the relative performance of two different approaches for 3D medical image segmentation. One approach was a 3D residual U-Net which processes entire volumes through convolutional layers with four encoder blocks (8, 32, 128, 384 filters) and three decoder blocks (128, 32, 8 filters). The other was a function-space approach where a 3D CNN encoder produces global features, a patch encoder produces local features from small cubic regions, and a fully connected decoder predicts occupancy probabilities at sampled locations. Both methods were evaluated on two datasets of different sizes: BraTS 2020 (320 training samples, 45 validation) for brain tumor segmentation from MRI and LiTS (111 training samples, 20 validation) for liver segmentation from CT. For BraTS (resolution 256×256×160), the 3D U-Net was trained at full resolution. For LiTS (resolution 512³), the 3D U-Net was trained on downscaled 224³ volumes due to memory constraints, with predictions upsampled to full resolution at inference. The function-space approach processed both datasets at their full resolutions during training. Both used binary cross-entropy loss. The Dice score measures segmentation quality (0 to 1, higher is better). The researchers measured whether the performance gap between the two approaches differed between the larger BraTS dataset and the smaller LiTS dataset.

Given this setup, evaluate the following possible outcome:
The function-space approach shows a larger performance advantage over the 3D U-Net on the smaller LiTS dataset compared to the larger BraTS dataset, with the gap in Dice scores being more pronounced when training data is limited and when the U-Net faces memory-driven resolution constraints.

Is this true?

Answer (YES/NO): NO